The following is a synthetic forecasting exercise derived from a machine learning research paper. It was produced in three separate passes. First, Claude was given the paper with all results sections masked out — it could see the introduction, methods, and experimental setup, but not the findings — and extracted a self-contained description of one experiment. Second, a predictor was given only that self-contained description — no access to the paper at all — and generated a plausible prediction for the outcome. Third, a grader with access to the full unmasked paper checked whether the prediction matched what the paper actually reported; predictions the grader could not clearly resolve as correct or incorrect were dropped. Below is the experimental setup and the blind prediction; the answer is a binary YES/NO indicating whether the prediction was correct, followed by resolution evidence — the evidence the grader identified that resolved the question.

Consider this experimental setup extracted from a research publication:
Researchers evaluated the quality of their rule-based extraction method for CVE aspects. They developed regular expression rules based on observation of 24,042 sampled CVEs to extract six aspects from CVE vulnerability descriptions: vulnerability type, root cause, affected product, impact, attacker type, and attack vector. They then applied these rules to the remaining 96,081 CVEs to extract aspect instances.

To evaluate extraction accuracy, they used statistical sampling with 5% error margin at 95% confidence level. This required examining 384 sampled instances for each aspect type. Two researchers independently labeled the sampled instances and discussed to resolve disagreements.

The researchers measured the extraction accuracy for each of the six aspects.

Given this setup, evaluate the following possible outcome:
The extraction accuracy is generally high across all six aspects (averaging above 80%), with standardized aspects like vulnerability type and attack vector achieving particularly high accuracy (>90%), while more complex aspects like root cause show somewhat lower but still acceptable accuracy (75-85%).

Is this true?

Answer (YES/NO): NO